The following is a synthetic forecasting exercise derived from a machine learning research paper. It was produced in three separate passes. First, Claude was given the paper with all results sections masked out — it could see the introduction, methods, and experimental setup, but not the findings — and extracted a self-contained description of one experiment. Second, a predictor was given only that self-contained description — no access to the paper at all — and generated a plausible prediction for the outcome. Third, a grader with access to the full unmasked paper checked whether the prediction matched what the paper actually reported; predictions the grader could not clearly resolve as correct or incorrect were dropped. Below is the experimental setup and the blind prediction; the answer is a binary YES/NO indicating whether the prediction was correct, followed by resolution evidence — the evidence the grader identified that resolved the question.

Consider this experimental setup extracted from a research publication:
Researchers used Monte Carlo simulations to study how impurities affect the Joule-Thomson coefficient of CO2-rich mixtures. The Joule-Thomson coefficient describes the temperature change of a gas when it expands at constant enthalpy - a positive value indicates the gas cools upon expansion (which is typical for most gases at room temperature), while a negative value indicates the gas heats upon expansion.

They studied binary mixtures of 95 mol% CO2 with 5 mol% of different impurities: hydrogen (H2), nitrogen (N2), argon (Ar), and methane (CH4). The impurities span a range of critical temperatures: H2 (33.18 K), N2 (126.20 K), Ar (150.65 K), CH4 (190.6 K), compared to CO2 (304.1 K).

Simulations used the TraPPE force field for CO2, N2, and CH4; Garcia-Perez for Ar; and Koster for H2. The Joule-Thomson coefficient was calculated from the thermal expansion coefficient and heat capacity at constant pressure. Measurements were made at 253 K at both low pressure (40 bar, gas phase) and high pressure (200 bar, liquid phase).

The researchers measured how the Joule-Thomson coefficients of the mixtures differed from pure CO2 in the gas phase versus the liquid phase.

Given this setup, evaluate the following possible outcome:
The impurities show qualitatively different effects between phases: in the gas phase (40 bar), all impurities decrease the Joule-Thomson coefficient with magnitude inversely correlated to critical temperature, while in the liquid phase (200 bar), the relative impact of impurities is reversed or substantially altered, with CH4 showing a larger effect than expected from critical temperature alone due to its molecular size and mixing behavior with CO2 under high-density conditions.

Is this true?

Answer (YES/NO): NO